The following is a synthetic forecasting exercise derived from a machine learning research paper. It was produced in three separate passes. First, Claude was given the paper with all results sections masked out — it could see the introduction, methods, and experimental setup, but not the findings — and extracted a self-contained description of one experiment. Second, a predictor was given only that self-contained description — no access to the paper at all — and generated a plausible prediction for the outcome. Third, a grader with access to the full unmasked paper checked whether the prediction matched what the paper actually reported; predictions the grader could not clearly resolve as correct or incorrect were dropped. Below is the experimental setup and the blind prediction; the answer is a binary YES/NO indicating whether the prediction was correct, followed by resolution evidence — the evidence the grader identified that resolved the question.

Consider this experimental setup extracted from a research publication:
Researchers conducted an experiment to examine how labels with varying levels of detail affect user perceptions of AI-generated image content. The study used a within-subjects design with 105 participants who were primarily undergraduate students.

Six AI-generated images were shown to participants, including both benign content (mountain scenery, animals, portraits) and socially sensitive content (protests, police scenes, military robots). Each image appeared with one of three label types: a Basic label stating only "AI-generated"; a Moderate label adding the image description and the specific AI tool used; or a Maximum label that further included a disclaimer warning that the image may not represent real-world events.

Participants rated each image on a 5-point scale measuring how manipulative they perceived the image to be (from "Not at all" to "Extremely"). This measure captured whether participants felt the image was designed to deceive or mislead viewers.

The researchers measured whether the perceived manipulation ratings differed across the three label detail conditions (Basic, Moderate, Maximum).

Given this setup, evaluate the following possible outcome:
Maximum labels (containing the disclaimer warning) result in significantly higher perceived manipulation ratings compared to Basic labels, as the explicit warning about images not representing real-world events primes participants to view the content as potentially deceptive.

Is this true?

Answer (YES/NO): NO